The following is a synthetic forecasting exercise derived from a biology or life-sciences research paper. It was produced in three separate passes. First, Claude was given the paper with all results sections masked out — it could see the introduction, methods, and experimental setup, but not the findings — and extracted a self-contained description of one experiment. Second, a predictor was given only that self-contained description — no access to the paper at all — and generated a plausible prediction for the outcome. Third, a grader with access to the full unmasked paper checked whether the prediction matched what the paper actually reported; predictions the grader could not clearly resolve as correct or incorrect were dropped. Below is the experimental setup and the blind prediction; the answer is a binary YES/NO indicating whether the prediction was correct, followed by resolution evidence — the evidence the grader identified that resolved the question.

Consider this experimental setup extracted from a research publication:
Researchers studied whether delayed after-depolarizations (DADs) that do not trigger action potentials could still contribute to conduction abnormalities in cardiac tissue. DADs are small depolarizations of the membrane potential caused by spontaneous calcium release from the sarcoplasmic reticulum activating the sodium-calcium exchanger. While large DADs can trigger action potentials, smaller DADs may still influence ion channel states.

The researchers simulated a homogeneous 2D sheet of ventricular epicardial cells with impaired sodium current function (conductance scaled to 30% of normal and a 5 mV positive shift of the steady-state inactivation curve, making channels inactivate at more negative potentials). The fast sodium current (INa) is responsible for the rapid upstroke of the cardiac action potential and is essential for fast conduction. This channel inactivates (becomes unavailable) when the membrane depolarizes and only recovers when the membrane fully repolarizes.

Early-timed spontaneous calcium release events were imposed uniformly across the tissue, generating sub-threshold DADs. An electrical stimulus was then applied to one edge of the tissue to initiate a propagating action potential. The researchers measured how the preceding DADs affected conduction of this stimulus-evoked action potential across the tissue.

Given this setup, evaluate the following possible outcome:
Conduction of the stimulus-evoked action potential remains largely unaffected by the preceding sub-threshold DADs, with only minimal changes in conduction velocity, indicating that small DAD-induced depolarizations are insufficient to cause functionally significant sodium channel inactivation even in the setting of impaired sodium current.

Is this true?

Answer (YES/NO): NO